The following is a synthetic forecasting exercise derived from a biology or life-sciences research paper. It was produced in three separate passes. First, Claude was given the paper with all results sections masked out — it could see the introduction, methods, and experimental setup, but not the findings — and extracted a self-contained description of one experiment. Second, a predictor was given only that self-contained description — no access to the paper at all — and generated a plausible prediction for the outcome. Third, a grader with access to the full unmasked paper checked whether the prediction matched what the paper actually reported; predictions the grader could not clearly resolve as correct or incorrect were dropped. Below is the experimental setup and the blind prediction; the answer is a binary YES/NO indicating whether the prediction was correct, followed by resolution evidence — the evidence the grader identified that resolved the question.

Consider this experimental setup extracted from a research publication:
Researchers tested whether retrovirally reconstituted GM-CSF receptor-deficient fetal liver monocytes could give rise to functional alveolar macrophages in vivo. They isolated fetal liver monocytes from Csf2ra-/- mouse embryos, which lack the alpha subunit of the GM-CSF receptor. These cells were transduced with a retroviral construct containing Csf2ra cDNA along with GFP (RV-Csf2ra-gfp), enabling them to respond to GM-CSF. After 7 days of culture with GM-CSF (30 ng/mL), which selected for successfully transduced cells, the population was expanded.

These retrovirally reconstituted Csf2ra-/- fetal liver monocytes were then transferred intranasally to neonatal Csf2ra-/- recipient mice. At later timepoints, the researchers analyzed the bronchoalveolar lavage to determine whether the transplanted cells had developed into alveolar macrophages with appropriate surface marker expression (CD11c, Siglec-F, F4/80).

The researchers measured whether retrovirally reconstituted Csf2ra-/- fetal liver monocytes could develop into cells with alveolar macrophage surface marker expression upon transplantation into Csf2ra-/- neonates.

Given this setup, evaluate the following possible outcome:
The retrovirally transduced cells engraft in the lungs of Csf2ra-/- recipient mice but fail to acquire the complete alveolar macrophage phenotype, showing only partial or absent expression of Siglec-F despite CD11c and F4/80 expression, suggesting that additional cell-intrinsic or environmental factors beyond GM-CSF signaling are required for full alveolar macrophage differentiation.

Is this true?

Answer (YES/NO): NO